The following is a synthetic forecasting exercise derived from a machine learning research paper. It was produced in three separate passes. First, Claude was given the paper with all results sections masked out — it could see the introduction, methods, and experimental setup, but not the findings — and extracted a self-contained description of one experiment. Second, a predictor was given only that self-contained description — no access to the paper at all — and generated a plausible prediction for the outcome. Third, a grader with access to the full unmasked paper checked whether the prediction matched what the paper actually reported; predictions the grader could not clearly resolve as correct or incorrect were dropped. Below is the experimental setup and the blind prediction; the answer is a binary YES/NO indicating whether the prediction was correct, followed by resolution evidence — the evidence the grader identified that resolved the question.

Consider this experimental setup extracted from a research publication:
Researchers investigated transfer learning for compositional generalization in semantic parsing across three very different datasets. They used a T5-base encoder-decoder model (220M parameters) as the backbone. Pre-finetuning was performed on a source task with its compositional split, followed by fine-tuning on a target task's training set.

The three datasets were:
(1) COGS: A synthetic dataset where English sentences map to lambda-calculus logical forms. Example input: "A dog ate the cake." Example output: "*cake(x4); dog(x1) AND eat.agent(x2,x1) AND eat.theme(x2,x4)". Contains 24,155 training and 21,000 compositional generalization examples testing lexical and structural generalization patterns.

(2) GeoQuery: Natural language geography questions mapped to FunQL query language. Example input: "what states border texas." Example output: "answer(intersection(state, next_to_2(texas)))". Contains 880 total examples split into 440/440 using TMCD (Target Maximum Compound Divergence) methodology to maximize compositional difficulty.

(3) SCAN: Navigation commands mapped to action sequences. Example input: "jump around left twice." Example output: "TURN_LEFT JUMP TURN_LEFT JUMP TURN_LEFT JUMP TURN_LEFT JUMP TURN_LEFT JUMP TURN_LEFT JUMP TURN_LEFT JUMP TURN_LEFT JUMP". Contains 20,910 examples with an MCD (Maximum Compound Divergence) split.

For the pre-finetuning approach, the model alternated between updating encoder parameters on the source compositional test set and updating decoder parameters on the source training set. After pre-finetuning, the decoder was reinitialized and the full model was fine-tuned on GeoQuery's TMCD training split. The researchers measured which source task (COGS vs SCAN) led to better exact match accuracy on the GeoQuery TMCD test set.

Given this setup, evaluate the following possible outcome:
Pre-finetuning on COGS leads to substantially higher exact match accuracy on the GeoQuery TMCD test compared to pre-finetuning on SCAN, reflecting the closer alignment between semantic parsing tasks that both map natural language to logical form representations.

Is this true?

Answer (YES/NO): NO